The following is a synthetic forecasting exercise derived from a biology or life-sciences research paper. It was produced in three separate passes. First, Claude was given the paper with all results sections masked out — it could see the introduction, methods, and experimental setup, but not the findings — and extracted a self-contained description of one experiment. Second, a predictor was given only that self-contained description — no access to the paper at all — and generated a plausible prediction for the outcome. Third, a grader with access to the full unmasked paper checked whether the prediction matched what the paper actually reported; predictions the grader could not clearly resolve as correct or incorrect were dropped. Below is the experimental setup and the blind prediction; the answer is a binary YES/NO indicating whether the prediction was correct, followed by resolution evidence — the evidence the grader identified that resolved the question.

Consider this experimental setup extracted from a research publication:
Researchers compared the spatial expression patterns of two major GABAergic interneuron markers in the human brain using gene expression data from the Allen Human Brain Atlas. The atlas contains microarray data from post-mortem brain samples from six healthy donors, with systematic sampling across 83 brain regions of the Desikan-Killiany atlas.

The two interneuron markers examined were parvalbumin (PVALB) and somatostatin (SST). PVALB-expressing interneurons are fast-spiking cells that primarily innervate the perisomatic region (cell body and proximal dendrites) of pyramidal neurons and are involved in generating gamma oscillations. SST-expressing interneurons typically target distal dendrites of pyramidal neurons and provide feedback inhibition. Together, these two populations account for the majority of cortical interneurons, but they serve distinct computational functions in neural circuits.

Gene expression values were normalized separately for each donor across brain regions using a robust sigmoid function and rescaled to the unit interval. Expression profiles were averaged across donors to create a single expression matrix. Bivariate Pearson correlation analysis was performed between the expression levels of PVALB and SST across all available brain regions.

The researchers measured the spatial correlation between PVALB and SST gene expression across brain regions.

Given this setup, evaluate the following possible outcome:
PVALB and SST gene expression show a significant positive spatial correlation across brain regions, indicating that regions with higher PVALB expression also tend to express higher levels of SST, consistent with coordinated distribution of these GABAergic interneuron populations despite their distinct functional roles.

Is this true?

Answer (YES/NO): NO